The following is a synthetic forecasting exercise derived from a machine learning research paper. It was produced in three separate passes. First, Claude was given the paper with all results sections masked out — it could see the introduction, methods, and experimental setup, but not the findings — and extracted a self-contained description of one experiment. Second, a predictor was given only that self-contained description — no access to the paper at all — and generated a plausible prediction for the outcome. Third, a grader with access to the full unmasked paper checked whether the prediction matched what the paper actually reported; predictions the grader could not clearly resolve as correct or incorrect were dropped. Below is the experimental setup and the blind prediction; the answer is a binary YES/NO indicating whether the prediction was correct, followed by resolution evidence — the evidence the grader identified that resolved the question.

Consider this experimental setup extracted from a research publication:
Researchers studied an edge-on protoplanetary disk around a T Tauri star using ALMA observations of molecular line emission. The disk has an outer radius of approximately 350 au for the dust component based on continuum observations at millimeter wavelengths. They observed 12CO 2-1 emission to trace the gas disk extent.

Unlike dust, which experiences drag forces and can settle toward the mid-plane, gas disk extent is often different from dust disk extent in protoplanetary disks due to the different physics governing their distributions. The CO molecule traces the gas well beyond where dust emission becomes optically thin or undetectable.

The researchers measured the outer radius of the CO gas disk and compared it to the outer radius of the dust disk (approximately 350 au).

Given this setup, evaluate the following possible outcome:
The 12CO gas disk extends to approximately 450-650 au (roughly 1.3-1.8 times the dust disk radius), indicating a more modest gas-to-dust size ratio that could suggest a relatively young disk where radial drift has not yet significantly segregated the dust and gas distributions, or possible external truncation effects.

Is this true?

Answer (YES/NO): NO